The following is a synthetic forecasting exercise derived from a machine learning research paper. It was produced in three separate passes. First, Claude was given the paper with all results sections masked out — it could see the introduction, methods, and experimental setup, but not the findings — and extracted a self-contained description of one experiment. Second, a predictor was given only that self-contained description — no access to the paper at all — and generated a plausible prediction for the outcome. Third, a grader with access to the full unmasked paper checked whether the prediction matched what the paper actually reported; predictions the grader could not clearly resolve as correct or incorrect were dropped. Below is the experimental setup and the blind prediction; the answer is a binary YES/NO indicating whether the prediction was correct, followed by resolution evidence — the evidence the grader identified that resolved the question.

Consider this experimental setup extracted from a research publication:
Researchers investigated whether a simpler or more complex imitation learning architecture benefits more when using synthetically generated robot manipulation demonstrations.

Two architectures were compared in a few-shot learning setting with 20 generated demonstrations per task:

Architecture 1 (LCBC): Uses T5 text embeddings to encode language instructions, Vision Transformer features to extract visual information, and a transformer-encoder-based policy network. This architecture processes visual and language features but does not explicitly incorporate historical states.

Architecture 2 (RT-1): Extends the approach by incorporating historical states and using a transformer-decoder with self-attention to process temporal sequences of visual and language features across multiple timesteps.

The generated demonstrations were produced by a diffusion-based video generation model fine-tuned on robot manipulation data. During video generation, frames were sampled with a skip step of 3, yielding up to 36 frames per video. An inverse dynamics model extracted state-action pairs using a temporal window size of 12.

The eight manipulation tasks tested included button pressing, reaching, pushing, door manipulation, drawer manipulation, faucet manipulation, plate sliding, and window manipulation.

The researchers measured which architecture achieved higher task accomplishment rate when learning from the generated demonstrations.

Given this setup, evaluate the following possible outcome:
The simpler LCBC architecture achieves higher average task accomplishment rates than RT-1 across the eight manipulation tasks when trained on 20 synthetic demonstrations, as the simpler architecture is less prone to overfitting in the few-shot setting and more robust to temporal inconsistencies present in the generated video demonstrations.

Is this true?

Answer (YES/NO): YES